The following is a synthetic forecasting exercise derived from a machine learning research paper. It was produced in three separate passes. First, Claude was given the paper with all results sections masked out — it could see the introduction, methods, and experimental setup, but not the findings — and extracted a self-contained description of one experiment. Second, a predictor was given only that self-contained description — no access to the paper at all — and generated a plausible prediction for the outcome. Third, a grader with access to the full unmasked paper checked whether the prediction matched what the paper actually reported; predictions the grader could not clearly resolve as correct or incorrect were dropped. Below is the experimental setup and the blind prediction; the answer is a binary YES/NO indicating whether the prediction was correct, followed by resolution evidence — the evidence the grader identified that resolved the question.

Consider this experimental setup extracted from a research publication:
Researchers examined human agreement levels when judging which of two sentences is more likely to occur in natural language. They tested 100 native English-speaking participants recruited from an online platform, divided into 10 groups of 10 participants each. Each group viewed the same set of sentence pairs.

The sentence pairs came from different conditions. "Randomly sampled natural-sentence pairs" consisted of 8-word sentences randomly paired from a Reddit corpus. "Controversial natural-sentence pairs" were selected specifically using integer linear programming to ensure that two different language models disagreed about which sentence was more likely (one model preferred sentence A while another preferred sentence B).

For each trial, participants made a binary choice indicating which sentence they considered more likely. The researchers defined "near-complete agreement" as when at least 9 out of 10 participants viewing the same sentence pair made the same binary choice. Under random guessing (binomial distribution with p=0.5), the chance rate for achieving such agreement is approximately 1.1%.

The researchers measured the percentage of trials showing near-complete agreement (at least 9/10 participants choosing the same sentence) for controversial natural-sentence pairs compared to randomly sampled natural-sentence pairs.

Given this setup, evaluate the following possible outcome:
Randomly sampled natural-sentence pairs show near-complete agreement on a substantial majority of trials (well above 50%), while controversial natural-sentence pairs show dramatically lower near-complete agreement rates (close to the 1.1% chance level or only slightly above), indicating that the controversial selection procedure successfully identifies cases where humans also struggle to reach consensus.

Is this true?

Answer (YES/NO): NO